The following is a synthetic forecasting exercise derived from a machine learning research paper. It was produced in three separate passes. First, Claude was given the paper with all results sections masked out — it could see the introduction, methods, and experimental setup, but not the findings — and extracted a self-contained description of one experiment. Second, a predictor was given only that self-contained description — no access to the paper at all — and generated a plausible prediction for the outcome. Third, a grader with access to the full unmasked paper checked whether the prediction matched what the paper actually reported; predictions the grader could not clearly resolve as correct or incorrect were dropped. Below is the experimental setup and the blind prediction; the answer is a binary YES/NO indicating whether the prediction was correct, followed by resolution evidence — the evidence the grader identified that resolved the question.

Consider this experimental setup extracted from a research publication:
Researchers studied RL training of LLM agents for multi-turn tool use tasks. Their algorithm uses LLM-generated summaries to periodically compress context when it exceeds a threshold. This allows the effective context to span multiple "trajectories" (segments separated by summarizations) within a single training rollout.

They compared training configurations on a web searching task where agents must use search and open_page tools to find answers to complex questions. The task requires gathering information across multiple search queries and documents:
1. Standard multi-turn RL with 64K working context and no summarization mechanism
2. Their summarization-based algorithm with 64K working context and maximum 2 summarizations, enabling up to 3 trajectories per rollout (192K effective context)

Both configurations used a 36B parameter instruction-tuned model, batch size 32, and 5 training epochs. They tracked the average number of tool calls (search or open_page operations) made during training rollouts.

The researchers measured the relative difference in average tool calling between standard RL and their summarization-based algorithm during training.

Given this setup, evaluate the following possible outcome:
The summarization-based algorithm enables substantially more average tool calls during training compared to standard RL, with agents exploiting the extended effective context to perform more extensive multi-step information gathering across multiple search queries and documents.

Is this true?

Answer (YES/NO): YES